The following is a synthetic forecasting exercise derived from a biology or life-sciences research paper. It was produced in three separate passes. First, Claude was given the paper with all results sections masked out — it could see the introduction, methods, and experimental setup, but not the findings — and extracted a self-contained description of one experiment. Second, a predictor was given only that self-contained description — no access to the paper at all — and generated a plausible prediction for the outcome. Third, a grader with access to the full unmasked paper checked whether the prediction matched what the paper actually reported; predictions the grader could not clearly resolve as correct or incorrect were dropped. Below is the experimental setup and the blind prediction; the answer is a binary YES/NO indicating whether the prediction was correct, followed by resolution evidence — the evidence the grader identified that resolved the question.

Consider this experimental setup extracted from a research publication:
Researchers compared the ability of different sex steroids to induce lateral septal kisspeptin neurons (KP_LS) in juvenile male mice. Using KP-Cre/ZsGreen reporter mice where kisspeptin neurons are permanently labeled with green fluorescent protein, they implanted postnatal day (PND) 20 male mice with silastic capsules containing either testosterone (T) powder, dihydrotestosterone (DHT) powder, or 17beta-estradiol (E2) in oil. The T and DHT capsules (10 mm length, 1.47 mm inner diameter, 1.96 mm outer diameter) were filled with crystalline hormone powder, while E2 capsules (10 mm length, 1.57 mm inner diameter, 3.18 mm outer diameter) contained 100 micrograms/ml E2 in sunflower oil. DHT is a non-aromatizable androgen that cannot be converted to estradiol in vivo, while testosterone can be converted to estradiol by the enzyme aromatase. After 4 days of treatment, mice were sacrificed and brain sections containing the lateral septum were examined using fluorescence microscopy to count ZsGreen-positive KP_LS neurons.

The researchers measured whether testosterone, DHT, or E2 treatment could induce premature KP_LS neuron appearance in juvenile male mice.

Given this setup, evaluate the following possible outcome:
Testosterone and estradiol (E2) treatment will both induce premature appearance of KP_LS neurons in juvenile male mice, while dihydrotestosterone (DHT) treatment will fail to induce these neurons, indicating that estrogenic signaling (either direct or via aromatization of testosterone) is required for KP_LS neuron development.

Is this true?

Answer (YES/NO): YES